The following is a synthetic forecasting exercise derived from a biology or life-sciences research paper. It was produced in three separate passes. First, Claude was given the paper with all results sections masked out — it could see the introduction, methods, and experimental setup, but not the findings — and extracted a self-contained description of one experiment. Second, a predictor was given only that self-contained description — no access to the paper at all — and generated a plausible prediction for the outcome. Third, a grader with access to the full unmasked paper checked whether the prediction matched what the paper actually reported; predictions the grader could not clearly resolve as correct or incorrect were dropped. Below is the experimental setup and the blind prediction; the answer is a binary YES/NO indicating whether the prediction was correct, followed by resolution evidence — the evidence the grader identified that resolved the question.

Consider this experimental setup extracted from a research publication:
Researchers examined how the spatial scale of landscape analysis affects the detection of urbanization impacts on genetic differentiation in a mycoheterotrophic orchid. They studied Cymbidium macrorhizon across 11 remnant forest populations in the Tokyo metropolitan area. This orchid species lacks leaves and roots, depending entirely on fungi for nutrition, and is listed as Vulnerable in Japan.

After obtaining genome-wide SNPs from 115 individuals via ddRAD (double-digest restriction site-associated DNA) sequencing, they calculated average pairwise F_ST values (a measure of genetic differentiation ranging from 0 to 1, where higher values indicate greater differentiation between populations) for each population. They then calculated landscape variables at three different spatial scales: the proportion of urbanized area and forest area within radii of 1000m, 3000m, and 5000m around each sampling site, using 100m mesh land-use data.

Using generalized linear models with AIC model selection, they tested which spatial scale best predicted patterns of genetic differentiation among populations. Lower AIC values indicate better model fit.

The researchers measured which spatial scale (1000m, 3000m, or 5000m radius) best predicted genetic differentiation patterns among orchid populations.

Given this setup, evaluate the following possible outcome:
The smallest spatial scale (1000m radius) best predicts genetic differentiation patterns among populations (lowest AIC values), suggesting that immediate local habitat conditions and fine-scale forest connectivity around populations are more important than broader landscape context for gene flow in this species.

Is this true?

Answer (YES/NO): NO